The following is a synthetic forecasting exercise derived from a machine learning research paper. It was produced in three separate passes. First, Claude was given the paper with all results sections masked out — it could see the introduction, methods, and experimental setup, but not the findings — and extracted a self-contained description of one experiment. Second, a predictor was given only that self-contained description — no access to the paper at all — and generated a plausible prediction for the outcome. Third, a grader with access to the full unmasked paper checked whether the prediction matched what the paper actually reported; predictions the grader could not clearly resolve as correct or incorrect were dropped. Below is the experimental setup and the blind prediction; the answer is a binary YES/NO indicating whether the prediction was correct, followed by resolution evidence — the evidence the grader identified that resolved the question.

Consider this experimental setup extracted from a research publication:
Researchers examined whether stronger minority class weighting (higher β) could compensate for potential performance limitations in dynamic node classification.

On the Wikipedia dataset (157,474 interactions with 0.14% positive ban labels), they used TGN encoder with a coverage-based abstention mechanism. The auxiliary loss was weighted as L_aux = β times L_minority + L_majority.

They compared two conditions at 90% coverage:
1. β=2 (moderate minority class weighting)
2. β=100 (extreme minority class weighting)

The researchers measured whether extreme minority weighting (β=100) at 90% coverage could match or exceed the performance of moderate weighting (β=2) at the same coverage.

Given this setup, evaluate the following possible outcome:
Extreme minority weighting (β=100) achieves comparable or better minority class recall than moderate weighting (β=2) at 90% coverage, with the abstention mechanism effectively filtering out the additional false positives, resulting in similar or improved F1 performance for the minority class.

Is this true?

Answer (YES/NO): NO